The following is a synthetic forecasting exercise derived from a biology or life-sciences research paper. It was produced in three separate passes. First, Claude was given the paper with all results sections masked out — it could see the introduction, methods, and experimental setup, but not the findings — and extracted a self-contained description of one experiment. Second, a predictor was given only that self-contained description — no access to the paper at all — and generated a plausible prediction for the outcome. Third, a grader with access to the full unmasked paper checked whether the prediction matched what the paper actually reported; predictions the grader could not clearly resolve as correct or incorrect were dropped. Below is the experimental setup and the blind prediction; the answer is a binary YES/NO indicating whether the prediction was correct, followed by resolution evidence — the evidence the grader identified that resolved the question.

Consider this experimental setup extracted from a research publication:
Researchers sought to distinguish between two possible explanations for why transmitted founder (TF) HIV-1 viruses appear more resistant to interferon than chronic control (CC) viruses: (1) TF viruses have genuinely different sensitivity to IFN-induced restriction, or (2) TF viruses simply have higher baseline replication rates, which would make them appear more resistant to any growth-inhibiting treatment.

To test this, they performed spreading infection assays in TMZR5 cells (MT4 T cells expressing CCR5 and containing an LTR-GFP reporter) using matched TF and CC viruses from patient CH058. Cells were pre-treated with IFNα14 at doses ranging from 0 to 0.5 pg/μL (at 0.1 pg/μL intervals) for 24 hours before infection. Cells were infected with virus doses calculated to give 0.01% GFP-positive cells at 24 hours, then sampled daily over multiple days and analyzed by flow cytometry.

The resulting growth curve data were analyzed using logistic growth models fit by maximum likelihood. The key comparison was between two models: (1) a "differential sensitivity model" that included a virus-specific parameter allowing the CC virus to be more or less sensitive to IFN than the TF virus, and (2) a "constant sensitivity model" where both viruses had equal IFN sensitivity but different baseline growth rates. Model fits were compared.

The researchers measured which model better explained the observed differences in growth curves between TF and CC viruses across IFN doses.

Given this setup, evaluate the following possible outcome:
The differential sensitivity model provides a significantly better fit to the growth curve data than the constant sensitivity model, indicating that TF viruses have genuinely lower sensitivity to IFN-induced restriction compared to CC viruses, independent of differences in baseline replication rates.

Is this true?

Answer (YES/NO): NO